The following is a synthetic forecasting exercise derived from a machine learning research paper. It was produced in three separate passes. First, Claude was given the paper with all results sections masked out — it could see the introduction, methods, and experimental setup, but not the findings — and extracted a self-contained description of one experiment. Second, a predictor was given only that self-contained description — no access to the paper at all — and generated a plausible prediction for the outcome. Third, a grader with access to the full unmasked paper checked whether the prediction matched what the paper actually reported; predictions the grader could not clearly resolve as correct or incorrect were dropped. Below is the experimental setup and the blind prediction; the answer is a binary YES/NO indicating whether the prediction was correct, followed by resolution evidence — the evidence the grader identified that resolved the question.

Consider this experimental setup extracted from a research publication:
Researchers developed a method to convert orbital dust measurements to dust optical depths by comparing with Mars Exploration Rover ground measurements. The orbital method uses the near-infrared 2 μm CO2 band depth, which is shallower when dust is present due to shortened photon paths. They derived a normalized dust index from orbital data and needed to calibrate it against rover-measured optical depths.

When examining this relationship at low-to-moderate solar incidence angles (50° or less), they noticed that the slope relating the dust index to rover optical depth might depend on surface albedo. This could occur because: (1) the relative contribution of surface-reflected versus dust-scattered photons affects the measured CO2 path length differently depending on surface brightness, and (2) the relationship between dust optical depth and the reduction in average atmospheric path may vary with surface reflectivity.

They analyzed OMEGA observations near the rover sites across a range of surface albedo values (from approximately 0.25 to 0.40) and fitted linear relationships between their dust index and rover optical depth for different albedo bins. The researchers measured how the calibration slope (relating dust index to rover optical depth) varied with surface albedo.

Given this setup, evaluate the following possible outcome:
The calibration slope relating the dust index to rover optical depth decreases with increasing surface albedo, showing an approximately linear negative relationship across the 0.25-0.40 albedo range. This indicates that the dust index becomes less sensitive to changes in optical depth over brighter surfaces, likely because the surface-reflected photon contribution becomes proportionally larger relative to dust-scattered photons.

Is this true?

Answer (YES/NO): NO